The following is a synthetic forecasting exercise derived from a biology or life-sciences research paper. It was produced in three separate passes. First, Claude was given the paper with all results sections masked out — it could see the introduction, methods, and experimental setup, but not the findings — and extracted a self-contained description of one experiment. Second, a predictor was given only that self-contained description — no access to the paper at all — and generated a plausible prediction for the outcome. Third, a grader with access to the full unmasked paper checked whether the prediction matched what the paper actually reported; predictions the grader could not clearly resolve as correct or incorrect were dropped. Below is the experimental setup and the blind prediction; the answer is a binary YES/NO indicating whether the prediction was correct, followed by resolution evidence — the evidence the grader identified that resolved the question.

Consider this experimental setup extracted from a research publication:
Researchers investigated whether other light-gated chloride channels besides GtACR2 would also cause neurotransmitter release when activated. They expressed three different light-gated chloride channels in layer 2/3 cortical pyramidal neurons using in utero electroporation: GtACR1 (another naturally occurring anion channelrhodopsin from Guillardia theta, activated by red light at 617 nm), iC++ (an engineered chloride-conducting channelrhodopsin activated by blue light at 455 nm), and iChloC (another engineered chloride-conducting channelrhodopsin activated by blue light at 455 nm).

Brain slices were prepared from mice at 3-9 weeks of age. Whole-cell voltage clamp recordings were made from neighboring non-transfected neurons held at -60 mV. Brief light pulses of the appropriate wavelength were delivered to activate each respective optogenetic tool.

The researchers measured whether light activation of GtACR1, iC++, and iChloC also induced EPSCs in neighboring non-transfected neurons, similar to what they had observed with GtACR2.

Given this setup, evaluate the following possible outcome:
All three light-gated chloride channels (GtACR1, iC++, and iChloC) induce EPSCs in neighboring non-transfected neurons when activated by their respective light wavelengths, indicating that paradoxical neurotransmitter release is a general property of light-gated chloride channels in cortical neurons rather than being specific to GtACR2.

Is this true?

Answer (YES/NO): NO